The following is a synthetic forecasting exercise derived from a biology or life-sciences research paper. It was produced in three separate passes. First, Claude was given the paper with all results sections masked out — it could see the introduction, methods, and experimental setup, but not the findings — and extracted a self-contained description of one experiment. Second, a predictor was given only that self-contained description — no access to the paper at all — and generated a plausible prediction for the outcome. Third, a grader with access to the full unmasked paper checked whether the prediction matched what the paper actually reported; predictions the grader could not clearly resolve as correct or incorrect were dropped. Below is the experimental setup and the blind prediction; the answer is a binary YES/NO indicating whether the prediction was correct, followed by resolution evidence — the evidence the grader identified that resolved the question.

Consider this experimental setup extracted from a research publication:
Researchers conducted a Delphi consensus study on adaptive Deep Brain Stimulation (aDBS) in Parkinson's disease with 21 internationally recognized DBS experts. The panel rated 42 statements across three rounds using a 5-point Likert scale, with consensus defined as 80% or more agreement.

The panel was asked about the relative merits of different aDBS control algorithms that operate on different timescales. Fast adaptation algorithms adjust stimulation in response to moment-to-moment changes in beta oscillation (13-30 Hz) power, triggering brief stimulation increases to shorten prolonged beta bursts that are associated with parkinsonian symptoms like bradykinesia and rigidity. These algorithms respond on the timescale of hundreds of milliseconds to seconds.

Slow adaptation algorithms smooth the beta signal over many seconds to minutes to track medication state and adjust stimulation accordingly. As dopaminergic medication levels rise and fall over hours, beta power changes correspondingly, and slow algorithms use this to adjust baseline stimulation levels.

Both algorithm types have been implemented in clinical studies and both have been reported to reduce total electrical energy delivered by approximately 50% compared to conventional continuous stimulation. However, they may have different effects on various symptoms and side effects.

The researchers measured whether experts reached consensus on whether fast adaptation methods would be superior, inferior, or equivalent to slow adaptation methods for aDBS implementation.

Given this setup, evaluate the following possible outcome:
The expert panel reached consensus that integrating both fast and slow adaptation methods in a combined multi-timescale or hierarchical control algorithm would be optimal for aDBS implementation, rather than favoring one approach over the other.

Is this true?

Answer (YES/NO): NO